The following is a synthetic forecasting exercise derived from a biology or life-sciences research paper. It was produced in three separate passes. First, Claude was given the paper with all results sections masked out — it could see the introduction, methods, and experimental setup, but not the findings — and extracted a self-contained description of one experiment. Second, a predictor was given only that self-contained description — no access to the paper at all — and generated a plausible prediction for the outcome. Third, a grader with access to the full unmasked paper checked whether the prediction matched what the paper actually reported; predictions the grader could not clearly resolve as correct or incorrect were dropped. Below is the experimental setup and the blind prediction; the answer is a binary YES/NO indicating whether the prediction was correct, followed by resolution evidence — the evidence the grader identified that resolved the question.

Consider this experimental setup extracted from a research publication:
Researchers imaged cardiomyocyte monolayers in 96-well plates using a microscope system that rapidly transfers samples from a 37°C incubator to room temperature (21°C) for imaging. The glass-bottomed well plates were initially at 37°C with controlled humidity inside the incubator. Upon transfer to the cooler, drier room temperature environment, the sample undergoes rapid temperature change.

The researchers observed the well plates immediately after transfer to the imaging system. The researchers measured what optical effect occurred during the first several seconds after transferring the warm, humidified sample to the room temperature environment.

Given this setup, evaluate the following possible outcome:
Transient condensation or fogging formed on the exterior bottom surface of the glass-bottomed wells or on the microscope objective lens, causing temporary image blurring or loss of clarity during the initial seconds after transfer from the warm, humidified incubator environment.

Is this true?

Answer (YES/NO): YES